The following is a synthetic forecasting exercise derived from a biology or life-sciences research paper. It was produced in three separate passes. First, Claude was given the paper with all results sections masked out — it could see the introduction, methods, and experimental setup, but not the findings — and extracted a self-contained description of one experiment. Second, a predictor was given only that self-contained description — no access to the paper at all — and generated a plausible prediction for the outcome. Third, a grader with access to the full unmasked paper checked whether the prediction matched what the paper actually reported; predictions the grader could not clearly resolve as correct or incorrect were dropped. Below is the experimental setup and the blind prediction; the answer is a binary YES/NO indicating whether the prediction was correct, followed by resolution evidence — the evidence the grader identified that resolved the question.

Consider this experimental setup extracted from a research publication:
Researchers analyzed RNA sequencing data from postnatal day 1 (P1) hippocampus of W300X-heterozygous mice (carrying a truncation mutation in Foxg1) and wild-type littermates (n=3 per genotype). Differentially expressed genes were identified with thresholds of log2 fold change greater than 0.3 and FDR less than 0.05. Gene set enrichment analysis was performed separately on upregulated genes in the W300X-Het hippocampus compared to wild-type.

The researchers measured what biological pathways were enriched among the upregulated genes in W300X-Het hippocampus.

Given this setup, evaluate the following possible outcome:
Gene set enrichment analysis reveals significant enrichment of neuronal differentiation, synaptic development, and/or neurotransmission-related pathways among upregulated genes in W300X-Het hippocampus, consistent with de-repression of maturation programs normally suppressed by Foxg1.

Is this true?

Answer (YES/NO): YES